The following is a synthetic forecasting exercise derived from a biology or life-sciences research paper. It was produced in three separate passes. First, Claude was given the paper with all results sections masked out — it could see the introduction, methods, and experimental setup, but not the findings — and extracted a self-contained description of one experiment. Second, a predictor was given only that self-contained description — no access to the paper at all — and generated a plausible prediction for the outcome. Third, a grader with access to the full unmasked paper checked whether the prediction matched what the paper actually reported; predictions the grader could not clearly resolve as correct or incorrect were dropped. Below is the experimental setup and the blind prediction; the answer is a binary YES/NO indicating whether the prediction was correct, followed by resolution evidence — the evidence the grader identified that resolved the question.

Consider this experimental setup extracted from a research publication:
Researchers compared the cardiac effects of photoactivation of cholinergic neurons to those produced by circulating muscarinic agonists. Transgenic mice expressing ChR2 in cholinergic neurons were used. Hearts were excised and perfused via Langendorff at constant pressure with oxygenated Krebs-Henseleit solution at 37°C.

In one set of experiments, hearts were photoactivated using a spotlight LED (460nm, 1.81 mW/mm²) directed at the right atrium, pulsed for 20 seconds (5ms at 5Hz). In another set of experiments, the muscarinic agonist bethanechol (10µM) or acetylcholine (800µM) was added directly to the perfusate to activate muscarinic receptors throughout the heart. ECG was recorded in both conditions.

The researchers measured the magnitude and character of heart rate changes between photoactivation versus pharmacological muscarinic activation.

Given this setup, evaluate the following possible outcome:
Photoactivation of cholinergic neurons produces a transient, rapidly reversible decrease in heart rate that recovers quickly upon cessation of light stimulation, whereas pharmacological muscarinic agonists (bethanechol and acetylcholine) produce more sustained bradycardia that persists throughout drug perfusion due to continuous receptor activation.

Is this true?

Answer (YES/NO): YES